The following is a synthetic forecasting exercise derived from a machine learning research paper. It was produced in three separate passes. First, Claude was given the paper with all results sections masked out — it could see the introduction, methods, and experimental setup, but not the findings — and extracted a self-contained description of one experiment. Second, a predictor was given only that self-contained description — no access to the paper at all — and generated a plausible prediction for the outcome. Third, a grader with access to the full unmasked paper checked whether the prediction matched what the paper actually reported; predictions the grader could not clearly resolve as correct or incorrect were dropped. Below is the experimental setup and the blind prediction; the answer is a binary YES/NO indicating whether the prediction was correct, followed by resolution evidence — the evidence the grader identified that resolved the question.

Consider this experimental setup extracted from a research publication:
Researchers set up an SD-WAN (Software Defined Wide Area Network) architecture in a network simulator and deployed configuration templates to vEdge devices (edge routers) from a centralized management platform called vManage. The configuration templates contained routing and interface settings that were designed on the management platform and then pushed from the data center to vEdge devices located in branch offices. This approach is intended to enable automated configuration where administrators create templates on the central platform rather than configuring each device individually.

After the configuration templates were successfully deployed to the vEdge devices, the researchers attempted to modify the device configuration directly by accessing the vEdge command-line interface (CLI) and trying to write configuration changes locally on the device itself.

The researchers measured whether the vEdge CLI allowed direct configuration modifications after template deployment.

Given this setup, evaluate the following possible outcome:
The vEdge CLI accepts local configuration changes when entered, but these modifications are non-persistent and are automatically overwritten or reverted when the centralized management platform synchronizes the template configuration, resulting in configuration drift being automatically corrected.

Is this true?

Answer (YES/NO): NO